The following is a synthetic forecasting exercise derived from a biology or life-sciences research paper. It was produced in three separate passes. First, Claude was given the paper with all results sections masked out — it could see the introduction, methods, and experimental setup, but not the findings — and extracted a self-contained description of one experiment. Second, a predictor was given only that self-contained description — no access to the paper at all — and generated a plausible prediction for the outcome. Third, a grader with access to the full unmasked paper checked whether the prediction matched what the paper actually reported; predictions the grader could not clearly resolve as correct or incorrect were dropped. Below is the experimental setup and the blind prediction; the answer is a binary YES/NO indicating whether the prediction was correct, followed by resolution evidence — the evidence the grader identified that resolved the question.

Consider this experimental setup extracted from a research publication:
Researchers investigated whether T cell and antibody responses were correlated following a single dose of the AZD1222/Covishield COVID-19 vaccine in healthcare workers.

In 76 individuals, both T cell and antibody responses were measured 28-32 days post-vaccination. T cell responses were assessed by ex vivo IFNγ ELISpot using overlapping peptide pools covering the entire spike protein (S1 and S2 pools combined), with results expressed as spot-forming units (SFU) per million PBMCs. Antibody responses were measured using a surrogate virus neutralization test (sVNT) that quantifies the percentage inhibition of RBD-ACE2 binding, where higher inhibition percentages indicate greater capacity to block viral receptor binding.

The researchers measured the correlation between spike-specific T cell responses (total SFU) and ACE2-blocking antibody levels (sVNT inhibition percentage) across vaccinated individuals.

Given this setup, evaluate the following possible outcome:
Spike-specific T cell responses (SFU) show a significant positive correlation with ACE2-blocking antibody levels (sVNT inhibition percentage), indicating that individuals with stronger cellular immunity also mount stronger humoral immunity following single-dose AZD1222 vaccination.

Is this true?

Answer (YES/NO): NO